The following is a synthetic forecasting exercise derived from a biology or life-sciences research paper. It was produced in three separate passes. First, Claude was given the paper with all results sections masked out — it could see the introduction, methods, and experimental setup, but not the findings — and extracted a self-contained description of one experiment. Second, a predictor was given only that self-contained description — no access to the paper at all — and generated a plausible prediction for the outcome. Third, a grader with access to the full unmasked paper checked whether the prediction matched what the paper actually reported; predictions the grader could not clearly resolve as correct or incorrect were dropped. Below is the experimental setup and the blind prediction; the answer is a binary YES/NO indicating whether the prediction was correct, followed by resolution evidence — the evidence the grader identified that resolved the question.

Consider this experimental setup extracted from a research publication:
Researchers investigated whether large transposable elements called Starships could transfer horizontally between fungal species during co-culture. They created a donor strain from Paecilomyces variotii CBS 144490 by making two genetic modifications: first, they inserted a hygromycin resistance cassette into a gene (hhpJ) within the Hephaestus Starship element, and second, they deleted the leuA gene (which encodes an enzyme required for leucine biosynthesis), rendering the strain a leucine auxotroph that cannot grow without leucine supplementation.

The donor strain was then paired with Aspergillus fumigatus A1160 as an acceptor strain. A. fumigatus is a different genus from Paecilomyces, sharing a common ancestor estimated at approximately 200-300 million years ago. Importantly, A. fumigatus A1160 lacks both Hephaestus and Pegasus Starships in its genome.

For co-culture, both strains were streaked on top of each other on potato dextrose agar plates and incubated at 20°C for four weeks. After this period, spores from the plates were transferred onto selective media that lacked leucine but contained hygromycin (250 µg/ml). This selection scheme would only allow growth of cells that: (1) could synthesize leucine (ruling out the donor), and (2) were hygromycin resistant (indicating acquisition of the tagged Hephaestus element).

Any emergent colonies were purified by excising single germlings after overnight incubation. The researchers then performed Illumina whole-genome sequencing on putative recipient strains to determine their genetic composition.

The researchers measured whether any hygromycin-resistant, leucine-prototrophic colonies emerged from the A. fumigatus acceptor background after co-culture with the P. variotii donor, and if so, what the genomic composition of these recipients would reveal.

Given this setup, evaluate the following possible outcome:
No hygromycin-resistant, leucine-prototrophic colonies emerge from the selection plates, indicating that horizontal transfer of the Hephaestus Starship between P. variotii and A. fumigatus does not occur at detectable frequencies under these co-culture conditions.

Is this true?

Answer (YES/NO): NO